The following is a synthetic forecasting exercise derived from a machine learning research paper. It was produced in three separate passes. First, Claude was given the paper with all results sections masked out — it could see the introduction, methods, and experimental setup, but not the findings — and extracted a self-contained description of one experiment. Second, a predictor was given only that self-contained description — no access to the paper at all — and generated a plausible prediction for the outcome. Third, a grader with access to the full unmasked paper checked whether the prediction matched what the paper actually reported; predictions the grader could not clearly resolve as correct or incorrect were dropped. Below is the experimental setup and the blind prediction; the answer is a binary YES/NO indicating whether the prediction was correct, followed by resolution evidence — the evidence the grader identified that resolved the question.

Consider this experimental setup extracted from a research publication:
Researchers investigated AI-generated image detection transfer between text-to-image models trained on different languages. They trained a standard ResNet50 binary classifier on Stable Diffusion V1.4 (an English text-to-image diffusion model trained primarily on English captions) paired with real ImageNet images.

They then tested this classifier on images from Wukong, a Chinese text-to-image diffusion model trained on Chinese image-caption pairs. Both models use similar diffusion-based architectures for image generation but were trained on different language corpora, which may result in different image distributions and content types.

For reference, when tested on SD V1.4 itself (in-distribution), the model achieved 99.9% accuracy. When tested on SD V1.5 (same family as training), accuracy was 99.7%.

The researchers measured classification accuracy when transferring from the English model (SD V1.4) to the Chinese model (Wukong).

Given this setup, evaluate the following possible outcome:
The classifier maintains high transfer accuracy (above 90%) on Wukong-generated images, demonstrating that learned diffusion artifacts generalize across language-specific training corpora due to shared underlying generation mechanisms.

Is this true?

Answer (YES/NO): YES